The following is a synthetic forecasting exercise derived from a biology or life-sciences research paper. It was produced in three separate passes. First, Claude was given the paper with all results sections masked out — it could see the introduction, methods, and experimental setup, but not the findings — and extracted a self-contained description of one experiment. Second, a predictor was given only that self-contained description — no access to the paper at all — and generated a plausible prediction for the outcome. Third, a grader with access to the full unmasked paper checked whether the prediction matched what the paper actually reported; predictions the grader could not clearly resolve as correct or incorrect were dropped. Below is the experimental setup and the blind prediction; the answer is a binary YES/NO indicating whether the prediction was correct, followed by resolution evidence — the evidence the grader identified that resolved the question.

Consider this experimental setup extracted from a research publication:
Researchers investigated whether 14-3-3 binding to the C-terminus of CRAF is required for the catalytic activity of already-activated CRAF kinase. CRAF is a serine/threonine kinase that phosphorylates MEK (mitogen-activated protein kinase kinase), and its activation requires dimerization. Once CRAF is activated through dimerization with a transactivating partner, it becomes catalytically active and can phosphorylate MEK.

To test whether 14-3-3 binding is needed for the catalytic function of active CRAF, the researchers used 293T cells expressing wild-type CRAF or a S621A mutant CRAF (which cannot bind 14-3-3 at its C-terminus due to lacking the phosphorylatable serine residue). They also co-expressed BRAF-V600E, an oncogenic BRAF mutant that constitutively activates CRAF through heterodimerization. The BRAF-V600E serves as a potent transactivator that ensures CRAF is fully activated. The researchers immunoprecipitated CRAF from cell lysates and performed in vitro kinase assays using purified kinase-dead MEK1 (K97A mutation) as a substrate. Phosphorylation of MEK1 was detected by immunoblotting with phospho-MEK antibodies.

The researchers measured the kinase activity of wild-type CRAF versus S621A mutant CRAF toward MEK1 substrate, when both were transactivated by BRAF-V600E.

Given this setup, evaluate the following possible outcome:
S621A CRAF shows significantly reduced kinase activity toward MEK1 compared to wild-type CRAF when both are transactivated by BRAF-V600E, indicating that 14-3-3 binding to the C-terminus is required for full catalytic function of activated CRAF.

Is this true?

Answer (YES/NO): NO